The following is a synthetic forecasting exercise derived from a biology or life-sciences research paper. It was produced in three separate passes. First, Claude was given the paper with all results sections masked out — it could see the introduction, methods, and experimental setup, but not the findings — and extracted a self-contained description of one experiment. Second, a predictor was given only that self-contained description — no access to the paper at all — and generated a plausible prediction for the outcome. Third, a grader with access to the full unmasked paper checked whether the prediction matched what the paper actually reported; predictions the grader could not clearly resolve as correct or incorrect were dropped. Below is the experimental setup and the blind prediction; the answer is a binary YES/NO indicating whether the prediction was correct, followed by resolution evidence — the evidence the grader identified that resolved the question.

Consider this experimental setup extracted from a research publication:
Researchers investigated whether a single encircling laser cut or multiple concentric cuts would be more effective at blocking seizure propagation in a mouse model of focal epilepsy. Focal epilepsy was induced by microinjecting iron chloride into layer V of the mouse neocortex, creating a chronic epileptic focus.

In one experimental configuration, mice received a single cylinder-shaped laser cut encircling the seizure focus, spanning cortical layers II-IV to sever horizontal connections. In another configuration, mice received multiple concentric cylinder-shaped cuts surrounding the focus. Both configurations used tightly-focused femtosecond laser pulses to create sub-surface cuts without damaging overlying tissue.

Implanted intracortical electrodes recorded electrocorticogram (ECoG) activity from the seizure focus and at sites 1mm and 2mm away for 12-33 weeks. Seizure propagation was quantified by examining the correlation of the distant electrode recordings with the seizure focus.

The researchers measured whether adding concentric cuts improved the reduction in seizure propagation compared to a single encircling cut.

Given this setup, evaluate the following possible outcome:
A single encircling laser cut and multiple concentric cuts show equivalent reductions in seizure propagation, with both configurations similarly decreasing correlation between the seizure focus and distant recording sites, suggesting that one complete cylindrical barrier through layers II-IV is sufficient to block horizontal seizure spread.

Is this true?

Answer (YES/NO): YES